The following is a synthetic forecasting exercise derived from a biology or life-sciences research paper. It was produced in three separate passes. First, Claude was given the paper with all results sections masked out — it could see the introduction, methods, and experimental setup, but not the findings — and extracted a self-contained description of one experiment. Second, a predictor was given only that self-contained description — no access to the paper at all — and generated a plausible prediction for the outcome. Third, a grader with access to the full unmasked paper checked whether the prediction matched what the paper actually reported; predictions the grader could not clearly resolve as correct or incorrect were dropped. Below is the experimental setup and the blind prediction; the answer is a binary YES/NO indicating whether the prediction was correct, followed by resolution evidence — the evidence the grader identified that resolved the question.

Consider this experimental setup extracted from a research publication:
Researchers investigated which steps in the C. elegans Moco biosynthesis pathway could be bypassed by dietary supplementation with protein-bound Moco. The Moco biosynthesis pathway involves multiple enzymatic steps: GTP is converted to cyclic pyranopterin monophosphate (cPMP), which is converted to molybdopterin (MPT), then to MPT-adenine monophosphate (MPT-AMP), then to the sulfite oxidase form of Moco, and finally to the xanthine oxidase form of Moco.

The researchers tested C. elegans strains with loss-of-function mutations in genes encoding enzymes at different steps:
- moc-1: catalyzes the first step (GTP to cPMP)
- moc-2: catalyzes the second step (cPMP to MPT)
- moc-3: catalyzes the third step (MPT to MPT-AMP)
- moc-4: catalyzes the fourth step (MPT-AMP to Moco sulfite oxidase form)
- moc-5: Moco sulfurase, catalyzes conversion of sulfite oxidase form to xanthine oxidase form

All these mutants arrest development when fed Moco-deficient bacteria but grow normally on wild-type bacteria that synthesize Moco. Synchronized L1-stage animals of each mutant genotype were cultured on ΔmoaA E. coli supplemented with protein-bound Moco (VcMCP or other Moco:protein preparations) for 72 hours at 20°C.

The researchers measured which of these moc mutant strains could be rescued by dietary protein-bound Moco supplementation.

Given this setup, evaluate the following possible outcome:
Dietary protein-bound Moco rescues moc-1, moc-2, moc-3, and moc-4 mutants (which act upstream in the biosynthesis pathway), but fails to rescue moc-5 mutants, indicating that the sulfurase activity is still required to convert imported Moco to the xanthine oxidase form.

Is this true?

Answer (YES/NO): NO